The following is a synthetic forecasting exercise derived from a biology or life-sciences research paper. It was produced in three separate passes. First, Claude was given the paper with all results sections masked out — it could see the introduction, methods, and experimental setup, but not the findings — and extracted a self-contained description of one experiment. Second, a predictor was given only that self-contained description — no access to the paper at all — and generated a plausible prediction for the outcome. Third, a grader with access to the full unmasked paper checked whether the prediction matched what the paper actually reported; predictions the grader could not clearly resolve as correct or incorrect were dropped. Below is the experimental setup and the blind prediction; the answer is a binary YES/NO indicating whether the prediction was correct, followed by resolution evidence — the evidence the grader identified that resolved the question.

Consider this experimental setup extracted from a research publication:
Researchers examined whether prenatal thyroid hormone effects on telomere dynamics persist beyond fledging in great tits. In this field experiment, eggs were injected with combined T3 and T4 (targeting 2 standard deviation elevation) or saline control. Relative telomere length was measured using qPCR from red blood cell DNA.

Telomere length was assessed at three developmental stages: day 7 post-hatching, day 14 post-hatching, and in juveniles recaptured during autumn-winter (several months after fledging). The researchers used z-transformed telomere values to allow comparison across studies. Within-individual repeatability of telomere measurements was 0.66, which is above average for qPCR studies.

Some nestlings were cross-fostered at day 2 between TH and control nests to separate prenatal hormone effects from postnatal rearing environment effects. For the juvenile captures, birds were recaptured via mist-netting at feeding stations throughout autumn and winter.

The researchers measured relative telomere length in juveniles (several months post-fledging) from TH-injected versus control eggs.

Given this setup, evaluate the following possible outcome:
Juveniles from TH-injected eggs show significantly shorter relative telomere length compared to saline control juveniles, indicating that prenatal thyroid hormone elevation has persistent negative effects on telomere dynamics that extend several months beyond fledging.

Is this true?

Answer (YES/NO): YES